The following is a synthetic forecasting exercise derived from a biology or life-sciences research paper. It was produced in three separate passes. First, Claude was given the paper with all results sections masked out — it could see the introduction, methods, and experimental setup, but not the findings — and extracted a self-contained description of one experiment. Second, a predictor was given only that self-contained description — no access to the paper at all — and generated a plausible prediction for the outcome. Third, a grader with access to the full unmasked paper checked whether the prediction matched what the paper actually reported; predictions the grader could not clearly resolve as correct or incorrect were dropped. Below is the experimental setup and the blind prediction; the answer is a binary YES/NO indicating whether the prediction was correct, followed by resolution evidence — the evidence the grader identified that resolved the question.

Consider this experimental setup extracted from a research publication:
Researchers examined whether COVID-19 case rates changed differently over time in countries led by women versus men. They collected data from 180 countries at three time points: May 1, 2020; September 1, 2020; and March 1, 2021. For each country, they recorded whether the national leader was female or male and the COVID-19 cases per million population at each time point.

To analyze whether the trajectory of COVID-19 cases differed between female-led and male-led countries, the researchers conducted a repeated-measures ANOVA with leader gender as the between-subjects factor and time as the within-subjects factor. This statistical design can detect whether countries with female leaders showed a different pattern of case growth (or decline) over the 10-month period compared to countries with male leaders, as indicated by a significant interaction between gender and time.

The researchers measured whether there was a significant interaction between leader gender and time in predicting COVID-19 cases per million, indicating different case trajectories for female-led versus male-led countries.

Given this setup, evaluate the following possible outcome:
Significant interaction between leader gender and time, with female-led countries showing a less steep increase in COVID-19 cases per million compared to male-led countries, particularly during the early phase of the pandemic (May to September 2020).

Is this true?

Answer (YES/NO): NO